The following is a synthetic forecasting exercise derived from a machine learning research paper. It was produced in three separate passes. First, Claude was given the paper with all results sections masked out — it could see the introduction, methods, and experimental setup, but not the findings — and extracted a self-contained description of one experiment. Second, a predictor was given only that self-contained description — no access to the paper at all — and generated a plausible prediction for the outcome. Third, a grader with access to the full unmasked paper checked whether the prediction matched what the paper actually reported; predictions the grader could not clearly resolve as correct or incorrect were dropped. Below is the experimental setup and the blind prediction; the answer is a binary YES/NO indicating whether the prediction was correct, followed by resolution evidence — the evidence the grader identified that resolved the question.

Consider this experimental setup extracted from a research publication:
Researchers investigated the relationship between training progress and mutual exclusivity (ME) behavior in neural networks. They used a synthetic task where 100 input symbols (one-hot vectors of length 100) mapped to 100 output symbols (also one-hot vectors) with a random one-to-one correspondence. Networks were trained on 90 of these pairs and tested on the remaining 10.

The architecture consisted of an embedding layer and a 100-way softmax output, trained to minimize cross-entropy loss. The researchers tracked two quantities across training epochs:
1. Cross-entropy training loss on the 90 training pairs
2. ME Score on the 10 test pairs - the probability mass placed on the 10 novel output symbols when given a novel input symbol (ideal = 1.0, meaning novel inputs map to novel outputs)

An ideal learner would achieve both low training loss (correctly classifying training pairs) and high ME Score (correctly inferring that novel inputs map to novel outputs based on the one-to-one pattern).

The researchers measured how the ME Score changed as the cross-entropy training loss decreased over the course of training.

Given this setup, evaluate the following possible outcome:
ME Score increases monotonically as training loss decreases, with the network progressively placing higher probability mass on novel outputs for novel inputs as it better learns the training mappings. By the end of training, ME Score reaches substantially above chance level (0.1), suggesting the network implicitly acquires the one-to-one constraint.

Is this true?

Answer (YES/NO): NO